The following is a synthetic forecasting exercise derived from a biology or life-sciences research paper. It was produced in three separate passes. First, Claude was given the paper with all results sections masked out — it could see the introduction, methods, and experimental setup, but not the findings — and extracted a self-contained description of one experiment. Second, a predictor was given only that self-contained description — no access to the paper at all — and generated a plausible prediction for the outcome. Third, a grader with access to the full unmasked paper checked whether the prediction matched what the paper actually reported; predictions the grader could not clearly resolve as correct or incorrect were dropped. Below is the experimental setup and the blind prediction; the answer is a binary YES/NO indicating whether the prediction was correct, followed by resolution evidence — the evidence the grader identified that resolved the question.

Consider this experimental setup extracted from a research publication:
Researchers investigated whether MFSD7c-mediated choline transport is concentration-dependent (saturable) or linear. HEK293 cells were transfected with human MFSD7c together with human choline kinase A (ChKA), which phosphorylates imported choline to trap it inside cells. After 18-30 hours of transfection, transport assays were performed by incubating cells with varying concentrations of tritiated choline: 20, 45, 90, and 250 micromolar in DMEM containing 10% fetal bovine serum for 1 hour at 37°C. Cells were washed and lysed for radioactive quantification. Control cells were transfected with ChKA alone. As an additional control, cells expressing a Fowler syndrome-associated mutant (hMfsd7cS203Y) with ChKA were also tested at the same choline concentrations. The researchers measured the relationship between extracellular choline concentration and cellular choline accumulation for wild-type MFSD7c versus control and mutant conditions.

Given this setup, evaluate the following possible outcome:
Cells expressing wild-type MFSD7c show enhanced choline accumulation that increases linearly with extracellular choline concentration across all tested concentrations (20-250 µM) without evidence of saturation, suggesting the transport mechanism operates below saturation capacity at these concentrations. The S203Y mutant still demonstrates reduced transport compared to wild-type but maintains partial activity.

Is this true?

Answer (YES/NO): NO